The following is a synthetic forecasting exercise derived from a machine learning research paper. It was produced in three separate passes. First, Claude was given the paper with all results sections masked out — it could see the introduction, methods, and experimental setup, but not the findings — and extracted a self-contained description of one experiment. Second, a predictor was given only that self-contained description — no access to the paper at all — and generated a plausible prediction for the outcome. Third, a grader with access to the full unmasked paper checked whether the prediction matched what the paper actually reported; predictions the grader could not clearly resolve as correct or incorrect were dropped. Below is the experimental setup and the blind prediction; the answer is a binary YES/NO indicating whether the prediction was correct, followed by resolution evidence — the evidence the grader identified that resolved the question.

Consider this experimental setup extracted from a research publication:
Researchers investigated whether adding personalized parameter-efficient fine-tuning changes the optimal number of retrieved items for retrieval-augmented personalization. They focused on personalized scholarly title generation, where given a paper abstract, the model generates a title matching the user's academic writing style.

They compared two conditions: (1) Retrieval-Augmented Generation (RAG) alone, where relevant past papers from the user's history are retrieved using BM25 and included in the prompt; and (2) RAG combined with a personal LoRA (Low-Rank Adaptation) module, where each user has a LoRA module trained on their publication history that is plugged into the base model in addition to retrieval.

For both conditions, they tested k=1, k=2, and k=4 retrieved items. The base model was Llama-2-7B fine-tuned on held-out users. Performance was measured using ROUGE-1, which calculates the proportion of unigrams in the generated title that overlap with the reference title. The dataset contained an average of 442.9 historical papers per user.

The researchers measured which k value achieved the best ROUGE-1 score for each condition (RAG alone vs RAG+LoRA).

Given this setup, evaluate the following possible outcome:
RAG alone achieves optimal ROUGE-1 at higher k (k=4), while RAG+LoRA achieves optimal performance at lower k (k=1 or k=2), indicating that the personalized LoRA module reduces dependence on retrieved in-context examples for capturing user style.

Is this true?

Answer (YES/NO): NO